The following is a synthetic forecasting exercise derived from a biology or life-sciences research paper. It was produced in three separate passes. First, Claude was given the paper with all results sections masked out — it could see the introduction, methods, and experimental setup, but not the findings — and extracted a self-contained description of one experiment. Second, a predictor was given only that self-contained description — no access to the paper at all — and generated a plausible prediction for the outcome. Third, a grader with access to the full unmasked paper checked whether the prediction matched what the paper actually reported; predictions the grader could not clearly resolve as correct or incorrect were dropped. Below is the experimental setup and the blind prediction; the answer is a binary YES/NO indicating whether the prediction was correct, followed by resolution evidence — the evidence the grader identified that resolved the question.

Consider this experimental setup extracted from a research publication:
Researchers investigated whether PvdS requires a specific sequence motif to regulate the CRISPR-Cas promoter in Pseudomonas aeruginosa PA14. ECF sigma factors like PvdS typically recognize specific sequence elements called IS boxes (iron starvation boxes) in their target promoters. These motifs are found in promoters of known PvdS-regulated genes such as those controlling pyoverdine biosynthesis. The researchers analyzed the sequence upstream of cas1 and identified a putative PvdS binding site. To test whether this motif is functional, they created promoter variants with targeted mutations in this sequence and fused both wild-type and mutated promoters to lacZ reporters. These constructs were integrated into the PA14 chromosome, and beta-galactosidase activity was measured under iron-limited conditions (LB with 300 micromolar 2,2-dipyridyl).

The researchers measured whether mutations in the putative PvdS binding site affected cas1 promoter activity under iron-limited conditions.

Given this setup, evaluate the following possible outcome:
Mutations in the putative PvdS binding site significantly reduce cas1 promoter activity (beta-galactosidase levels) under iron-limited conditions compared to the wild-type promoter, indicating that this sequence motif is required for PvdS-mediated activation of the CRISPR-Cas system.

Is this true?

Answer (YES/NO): YES